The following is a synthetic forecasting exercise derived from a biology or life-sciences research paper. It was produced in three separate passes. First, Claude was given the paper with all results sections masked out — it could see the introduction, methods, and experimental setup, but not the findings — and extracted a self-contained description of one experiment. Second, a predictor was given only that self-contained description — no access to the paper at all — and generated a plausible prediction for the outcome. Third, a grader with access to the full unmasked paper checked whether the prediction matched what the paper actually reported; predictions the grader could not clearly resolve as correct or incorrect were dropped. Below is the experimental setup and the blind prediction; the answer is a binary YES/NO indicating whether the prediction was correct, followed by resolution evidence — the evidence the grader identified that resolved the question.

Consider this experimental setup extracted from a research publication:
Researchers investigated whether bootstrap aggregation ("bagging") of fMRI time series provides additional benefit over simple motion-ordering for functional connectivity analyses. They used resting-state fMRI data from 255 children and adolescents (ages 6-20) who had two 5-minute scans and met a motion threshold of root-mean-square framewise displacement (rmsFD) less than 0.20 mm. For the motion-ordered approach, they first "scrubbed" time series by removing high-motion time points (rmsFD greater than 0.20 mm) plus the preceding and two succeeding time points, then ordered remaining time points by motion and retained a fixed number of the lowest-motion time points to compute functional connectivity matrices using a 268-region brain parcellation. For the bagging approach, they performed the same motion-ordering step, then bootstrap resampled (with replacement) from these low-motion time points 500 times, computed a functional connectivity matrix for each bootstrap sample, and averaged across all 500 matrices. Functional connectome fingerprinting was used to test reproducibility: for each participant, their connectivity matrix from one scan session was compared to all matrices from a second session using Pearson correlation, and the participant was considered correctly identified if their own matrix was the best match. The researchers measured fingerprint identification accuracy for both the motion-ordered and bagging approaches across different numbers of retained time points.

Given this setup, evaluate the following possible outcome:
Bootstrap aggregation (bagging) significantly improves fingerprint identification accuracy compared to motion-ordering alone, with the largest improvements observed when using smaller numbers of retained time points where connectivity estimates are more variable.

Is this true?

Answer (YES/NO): NO